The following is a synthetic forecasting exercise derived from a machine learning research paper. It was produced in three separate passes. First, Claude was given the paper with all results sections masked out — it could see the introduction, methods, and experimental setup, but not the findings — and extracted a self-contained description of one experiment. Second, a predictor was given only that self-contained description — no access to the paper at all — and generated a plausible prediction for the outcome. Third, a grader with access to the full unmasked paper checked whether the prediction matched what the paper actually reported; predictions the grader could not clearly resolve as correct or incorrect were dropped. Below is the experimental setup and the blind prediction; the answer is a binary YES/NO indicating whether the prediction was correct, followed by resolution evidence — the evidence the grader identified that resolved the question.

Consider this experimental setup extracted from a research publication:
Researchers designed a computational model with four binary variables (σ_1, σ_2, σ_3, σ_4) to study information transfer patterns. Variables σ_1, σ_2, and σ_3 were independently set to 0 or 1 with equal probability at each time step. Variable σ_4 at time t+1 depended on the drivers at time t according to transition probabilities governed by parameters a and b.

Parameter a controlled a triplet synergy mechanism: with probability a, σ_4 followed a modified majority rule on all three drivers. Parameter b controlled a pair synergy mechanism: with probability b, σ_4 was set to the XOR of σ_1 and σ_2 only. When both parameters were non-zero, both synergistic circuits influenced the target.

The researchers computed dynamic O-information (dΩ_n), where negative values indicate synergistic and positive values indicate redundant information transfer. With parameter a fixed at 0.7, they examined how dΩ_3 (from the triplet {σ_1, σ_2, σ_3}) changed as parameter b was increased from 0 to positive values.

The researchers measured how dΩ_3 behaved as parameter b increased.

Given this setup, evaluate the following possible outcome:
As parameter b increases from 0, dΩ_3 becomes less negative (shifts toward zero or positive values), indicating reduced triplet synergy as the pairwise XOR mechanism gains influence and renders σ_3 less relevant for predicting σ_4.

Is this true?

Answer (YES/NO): NO